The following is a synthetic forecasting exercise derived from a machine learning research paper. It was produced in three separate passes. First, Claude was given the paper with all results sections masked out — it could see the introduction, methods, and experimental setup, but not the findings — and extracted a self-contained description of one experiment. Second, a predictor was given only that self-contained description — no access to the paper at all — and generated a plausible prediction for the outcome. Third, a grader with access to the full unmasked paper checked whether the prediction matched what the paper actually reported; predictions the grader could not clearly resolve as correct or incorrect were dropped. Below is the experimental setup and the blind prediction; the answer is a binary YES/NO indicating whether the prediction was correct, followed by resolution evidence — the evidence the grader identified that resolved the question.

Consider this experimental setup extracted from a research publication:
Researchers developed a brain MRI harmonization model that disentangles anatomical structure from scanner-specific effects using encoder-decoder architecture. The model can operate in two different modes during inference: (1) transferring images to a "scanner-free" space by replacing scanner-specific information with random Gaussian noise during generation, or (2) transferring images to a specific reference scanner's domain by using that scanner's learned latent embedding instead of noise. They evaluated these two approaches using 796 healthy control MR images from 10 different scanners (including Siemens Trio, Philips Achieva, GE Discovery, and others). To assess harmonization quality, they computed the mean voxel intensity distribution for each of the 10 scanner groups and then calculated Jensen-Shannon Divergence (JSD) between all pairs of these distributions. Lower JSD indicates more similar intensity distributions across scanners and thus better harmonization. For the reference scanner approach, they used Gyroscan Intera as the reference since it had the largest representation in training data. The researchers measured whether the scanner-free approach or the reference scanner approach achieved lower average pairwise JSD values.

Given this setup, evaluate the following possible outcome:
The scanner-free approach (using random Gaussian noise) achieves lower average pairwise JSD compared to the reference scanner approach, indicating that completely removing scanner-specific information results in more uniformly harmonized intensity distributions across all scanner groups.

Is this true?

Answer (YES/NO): YES